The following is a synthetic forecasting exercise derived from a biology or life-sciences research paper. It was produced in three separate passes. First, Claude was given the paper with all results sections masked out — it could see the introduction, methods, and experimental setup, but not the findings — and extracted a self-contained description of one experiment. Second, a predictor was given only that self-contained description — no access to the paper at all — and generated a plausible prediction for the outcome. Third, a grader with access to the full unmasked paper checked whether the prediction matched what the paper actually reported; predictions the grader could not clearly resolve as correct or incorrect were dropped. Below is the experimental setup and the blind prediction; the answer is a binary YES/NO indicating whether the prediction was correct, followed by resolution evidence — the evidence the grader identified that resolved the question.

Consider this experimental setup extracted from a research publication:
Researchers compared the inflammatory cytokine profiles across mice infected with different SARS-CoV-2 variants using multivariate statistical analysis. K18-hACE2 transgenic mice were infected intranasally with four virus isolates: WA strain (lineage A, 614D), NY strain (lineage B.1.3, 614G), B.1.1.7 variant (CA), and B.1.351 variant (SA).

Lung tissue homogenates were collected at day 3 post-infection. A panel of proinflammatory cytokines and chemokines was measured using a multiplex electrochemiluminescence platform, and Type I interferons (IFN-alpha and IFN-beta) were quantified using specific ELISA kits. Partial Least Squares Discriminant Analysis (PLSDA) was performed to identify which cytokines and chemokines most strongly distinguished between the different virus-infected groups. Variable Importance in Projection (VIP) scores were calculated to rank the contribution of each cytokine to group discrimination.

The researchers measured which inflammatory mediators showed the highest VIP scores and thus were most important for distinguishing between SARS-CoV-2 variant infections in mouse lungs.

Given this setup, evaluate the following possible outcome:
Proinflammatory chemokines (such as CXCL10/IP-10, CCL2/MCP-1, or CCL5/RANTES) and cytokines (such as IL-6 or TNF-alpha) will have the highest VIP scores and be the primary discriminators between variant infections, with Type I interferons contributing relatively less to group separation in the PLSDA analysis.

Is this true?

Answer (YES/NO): YES